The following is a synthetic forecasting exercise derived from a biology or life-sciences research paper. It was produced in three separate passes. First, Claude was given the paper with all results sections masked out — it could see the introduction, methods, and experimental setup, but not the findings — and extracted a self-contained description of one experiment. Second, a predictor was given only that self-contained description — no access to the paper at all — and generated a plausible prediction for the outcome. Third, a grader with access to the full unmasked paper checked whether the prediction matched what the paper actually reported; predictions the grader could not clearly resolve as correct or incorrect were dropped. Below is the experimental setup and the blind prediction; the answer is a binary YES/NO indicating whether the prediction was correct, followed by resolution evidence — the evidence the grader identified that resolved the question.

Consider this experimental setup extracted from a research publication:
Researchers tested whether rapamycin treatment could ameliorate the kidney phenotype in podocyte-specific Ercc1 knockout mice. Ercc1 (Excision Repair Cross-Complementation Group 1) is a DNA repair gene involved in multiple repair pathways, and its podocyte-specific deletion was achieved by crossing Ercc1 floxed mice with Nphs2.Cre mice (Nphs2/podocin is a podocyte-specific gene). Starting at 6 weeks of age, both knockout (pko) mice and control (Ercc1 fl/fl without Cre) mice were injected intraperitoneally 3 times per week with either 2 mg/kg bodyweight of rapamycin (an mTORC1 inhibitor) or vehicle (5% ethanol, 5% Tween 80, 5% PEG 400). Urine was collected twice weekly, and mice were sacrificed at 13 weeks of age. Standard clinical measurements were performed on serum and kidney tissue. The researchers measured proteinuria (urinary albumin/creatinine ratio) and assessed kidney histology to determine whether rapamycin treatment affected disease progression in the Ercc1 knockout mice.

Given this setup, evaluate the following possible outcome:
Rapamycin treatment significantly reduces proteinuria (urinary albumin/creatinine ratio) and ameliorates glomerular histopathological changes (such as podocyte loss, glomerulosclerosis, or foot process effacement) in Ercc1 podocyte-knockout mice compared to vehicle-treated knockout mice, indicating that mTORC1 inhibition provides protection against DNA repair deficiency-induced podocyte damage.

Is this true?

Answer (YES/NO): NO